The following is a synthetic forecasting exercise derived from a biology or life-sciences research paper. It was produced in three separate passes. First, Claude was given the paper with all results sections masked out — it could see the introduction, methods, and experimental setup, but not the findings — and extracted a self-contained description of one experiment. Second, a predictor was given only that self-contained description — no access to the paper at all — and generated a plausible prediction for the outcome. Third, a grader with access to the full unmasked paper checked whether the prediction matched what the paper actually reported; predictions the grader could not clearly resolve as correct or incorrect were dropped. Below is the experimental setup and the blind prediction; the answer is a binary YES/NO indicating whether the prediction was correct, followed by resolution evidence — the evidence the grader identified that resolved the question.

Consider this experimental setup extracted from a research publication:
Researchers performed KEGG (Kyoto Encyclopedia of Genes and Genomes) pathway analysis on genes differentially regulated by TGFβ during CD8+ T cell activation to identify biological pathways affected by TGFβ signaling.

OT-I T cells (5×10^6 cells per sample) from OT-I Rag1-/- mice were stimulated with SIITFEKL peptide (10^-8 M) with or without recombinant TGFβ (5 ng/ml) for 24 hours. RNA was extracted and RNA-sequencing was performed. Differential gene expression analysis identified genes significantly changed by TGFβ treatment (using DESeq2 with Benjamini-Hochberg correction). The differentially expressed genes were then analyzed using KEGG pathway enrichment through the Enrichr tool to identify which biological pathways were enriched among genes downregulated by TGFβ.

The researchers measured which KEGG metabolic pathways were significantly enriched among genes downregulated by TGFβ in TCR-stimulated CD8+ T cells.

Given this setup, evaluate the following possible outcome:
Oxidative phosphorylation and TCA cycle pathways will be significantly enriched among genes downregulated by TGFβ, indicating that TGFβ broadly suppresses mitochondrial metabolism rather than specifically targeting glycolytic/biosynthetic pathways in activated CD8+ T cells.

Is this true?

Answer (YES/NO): NO